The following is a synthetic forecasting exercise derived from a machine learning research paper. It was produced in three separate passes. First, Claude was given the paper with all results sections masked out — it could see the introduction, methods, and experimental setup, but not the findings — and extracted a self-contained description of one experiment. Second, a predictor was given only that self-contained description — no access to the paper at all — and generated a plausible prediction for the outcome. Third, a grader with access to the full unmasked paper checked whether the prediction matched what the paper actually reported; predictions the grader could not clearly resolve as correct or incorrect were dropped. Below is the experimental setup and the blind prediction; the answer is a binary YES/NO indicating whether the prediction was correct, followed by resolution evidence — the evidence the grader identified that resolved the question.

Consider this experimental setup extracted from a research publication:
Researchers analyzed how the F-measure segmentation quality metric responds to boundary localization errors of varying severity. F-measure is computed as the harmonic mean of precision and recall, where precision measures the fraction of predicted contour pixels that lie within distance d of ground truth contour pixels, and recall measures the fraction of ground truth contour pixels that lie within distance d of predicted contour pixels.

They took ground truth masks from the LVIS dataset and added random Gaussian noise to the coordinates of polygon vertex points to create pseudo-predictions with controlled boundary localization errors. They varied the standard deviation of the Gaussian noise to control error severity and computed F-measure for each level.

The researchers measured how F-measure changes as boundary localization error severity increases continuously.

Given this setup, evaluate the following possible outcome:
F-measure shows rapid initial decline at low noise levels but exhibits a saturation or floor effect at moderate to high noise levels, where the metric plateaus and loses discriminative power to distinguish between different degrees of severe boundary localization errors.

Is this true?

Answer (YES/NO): NO